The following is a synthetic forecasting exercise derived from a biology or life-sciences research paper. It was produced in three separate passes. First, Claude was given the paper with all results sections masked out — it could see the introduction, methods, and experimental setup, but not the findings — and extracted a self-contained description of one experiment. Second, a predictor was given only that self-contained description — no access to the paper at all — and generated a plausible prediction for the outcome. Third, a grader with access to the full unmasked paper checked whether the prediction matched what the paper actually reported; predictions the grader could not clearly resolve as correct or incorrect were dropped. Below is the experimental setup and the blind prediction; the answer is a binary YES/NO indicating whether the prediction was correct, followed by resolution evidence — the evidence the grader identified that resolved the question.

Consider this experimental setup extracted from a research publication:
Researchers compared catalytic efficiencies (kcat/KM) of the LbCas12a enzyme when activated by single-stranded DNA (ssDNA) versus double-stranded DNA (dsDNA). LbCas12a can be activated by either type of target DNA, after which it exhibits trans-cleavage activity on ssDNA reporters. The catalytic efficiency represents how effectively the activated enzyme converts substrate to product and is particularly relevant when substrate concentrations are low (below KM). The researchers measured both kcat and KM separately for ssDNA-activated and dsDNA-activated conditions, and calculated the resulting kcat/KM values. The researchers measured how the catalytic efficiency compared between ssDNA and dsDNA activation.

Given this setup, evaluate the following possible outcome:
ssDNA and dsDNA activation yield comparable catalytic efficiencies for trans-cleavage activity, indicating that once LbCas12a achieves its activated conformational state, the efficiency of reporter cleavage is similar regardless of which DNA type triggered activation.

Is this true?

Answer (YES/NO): NO